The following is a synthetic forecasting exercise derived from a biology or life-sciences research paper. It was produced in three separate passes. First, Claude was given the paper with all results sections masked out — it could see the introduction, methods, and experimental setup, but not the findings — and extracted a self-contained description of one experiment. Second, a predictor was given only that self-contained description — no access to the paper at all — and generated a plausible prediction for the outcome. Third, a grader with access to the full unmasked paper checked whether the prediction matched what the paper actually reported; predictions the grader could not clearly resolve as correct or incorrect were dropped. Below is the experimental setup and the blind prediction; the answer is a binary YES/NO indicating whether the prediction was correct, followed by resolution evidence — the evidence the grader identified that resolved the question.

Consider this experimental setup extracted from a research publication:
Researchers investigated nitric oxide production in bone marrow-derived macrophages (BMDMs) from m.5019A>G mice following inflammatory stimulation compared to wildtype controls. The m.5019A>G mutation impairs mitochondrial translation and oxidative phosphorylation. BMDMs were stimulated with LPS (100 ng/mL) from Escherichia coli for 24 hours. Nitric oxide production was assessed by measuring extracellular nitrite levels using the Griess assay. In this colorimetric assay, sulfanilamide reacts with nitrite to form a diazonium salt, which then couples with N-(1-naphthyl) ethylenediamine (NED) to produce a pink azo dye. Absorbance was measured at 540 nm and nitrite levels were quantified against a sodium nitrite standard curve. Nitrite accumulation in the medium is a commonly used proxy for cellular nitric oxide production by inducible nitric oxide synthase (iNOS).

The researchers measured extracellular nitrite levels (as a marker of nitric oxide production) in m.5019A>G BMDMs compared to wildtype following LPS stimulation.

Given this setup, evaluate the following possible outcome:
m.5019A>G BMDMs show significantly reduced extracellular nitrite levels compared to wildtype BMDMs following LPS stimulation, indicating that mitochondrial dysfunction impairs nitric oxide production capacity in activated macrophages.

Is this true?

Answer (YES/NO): NO